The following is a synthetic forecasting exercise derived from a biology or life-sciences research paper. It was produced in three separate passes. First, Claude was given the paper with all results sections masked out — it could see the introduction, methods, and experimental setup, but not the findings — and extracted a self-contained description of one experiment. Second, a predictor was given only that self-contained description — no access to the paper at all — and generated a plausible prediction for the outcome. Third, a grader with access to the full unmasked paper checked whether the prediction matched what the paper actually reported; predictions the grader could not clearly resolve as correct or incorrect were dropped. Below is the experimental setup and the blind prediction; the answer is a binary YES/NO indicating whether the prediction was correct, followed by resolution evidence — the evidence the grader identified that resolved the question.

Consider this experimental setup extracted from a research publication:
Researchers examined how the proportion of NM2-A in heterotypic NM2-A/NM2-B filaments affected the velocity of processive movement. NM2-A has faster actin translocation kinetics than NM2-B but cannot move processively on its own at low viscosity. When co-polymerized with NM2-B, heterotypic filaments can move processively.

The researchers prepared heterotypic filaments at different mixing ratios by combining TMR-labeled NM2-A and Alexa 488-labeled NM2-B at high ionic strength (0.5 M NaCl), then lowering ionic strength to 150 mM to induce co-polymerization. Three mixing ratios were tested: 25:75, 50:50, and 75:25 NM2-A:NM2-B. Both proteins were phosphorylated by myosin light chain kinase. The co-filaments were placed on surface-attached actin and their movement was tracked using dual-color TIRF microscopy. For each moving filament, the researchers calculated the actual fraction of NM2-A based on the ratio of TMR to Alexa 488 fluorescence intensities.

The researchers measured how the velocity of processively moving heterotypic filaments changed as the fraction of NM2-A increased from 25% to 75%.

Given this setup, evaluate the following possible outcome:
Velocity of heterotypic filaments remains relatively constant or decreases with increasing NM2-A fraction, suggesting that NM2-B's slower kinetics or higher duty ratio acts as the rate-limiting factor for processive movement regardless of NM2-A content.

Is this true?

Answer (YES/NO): YES